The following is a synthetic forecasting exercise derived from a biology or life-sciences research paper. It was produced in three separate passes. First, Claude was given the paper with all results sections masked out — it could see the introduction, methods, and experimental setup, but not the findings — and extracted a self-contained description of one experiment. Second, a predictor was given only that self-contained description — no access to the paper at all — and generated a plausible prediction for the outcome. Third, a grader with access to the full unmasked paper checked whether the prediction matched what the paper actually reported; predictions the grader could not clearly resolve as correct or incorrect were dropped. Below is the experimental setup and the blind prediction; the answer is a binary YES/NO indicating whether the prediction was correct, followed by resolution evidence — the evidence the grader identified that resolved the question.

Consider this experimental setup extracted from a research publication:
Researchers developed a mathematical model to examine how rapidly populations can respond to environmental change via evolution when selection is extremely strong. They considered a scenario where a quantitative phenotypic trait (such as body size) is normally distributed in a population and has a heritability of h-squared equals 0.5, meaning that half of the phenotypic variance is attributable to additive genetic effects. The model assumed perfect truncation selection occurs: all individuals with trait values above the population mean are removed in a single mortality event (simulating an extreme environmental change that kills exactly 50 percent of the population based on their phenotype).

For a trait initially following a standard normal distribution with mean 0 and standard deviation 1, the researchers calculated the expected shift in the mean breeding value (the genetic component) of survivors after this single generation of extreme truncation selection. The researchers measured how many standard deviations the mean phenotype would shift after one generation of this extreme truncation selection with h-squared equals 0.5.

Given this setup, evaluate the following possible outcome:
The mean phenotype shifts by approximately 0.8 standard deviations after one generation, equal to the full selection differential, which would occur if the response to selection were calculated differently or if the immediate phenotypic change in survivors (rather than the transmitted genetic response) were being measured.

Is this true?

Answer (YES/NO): NO